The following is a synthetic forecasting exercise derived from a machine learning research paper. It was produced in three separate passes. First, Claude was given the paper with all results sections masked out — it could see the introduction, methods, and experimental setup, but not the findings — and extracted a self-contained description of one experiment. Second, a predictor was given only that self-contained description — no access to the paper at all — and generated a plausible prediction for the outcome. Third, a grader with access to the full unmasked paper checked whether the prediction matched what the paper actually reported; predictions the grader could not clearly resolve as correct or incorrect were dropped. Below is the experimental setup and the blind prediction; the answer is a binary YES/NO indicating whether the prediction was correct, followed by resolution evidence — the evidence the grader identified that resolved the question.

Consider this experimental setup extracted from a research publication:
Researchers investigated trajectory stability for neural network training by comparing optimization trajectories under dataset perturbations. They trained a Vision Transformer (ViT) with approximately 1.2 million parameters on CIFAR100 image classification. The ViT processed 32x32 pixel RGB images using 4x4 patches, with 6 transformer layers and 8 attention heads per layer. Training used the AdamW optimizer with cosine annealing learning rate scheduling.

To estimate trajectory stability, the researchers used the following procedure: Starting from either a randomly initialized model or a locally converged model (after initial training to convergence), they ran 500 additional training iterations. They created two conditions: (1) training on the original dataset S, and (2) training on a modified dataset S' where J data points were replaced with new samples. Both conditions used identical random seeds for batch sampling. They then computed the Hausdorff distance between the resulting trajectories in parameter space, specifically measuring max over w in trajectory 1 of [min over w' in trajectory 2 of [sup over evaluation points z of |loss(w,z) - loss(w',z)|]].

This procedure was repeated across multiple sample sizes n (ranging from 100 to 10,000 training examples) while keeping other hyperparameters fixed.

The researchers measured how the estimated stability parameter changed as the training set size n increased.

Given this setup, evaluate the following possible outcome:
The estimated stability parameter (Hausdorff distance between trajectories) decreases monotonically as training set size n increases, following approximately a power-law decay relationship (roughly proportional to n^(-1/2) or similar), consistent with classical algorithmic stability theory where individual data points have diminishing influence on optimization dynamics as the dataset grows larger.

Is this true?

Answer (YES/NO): NO